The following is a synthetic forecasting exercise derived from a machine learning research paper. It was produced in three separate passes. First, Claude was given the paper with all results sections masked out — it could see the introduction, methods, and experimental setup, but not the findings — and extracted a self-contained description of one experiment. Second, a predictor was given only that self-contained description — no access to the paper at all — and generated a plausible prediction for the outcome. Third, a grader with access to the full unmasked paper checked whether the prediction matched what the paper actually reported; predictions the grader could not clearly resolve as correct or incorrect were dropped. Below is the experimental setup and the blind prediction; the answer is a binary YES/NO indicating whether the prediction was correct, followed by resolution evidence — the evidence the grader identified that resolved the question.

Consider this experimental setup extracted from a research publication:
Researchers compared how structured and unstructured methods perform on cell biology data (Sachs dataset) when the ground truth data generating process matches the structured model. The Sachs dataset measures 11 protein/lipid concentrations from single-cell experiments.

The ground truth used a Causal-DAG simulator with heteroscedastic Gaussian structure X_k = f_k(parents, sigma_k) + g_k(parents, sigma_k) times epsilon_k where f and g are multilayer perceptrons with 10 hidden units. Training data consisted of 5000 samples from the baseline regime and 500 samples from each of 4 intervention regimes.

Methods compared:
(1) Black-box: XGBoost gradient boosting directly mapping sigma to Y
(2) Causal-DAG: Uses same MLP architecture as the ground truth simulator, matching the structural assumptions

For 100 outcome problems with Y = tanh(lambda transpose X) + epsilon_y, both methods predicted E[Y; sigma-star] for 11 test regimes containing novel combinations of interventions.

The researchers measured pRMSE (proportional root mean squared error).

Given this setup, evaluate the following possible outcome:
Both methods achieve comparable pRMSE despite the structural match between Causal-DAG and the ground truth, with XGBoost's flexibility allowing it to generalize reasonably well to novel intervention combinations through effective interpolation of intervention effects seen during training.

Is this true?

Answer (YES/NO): NO